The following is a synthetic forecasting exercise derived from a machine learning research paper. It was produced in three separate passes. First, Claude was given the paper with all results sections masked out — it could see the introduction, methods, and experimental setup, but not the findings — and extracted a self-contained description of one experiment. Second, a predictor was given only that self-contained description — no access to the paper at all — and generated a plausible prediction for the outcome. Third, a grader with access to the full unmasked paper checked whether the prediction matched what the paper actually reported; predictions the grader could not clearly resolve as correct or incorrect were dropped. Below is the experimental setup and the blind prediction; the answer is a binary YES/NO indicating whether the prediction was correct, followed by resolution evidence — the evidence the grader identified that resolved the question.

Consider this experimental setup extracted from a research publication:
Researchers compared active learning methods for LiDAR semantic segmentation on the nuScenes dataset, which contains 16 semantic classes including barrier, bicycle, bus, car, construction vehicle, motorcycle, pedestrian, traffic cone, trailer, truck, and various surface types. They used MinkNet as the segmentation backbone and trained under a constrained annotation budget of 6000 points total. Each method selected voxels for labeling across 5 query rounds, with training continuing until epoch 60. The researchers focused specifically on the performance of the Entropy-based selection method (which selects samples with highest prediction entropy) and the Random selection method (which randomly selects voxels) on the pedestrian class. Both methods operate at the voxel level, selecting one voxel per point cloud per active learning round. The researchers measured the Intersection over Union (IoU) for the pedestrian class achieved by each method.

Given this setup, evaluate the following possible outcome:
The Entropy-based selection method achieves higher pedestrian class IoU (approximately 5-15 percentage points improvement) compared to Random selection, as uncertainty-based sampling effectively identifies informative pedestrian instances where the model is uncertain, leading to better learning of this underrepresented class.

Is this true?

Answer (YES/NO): NO